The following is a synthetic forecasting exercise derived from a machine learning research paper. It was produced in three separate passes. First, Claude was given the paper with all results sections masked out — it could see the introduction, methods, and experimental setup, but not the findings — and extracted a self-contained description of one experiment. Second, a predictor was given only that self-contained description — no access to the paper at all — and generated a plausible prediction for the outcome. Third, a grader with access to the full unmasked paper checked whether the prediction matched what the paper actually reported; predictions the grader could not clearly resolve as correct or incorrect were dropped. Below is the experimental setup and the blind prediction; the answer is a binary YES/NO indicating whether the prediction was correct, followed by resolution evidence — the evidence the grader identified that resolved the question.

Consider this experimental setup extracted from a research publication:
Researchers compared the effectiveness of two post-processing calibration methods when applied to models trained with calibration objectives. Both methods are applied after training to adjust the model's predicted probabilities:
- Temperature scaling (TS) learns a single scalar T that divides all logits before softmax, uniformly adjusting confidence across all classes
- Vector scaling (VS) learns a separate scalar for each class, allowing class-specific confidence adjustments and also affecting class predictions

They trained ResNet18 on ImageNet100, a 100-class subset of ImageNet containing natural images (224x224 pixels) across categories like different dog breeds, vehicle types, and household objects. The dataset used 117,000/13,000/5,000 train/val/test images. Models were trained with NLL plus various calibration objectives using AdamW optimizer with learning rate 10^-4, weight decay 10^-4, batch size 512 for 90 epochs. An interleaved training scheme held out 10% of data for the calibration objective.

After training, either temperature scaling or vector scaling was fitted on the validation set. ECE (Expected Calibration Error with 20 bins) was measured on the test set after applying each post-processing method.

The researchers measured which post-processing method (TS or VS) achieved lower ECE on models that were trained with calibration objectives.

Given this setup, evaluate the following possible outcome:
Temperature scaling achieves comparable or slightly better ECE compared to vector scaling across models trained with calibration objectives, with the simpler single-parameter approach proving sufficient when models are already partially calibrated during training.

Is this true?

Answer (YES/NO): YES